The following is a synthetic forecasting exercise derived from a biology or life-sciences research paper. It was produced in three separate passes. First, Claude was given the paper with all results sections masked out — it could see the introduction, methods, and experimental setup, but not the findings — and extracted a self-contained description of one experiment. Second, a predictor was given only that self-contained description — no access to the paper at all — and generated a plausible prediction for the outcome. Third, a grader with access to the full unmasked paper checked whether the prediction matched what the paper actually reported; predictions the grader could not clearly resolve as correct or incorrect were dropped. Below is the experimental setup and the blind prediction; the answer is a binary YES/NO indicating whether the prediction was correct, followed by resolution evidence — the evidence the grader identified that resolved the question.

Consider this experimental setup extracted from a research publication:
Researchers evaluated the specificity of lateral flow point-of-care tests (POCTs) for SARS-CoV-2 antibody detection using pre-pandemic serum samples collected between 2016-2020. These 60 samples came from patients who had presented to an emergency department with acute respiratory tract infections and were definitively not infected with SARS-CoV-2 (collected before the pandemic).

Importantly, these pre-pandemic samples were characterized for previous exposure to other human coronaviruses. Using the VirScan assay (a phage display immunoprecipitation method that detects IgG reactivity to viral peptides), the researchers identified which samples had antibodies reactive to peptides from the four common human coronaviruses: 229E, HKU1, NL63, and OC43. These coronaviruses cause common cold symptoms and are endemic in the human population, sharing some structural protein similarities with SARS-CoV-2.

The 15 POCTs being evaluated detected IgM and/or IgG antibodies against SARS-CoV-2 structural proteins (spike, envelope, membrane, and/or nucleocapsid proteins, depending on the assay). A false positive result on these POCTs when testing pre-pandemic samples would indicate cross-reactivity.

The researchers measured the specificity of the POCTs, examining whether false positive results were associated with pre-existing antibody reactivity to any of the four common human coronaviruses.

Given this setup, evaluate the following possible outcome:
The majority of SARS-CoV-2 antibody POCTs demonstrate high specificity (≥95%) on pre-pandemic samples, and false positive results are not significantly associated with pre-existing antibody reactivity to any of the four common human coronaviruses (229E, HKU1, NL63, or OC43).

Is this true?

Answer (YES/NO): NO